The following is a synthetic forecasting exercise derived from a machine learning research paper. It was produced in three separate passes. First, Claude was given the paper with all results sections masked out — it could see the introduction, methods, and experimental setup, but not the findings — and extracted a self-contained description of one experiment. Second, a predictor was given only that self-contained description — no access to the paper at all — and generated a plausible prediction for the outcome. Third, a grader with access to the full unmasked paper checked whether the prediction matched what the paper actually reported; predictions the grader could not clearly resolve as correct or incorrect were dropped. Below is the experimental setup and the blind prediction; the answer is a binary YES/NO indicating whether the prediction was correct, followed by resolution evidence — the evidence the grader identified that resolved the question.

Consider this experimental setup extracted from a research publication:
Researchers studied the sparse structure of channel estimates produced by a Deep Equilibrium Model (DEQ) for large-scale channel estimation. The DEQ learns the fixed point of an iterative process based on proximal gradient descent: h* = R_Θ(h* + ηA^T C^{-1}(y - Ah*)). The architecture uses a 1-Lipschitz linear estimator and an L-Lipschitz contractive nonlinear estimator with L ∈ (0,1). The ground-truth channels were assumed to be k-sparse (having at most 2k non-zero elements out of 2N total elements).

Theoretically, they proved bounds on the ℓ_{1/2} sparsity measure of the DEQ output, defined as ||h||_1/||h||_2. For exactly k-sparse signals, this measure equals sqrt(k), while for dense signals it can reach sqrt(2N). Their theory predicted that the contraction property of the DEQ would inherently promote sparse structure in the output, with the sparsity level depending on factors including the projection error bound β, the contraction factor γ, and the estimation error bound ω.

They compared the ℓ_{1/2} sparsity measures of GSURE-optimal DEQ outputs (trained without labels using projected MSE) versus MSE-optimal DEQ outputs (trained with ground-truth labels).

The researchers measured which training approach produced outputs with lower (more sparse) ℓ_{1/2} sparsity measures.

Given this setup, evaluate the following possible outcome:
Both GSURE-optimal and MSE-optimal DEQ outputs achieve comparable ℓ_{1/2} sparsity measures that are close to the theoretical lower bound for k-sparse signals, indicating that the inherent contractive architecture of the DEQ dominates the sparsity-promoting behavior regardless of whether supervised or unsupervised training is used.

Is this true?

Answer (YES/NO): NO